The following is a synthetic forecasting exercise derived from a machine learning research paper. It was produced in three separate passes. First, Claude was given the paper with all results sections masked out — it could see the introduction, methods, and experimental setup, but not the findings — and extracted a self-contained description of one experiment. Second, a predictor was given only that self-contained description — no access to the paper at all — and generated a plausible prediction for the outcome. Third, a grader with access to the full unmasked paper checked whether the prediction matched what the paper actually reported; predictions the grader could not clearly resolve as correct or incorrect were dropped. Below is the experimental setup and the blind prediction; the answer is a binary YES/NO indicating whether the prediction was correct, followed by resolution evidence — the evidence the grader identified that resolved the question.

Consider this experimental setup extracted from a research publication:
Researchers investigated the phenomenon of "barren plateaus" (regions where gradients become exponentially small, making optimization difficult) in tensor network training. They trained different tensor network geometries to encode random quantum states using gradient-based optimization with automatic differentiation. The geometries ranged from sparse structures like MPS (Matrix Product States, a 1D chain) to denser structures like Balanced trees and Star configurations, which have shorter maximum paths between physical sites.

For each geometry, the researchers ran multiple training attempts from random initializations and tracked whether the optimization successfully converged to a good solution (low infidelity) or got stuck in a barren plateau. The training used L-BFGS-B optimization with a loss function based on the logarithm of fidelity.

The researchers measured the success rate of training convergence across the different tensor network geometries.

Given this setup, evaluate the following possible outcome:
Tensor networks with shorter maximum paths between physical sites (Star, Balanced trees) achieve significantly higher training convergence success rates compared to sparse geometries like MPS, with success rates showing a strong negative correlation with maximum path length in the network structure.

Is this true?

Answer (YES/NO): YES